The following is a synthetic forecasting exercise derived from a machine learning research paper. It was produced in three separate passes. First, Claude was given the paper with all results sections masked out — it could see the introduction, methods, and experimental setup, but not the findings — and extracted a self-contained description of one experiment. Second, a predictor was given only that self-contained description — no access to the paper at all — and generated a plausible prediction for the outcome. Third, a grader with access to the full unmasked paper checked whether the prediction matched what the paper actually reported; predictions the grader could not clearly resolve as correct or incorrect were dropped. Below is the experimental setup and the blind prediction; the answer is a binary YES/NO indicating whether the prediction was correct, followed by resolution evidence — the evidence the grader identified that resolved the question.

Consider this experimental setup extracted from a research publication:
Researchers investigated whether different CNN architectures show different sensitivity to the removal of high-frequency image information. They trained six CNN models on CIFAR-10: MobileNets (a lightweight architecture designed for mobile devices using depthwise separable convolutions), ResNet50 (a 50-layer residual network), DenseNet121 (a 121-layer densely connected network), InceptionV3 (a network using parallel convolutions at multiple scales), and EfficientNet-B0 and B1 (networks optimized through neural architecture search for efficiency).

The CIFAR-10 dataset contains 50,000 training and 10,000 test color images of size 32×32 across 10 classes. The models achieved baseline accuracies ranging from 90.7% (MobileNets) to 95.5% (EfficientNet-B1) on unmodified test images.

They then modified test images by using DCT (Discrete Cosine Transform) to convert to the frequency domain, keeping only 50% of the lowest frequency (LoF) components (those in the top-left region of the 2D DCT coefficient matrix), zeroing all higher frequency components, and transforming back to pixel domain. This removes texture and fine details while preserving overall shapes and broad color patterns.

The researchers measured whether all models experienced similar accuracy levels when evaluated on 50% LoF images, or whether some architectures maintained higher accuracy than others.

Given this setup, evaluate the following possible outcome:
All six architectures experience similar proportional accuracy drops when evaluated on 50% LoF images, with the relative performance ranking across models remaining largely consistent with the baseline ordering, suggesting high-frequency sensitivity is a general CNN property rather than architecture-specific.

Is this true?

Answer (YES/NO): NO